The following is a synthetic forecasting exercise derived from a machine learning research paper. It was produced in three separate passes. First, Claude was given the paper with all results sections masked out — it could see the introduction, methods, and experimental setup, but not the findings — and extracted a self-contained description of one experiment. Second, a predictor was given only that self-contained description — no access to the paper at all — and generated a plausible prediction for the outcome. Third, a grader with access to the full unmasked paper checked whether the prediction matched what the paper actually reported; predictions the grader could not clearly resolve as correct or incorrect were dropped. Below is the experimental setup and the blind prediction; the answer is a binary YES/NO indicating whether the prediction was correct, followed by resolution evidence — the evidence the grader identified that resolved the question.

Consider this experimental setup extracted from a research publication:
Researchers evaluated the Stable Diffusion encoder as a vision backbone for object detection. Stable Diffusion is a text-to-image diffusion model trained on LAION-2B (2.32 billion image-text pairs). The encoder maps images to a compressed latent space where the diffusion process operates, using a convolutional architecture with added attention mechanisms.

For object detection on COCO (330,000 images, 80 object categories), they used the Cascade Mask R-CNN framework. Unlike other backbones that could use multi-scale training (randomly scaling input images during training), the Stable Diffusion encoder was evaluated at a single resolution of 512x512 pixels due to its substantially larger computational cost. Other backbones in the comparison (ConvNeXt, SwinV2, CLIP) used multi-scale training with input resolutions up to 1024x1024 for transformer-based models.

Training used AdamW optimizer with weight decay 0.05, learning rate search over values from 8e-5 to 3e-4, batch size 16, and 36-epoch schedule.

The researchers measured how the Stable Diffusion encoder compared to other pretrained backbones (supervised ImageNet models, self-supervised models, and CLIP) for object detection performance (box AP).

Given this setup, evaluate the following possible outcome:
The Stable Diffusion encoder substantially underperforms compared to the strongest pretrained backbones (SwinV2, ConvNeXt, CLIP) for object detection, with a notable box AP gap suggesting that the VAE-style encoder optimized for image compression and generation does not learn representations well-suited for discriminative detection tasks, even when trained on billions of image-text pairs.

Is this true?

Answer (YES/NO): YES